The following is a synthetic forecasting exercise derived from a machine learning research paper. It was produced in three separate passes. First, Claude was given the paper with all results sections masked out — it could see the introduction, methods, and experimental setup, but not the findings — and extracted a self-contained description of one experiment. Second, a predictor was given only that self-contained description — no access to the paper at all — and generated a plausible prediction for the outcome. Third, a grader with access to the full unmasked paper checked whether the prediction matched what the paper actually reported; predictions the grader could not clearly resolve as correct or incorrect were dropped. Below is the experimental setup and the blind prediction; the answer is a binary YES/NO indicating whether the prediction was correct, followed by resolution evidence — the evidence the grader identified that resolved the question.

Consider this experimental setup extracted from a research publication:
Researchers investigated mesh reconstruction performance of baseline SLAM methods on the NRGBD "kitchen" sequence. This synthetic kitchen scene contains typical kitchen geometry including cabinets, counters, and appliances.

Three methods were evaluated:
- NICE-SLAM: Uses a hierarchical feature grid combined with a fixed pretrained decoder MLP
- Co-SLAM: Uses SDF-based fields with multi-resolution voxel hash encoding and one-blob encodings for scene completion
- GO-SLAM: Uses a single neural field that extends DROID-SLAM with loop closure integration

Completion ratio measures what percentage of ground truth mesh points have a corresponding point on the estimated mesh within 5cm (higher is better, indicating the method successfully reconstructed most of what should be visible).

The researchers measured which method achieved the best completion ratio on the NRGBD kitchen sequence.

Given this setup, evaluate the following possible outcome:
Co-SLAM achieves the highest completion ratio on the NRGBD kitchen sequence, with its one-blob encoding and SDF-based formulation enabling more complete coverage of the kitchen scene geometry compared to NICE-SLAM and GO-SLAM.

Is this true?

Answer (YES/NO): YES